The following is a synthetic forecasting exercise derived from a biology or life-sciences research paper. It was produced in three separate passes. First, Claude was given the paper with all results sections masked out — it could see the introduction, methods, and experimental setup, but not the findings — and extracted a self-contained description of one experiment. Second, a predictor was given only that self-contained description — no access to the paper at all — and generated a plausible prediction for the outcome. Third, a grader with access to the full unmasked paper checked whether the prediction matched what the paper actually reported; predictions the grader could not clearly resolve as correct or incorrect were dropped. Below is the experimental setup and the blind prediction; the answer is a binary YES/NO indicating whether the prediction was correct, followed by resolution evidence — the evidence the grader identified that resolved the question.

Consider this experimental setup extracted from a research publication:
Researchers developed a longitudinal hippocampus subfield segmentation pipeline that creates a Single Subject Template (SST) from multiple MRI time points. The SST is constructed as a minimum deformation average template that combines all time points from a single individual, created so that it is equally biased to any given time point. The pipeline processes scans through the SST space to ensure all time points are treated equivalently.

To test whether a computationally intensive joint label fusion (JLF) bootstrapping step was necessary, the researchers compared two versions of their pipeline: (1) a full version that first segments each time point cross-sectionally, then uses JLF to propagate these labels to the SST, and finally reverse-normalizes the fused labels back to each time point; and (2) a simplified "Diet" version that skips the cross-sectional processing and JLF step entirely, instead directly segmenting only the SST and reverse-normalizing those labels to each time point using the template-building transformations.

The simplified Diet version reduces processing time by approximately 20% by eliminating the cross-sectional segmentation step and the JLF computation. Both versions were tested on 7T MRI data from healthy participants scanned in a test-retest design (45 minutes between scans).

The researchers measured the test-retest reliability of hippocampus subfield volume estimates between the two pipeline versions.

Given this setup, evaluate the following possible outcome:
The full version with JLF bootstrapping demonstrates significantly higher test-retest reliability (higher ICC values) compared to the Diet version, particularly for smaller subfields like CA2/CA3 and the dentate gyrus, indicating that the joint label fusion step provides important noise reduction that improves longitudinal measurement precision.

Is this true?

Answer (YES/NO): NO